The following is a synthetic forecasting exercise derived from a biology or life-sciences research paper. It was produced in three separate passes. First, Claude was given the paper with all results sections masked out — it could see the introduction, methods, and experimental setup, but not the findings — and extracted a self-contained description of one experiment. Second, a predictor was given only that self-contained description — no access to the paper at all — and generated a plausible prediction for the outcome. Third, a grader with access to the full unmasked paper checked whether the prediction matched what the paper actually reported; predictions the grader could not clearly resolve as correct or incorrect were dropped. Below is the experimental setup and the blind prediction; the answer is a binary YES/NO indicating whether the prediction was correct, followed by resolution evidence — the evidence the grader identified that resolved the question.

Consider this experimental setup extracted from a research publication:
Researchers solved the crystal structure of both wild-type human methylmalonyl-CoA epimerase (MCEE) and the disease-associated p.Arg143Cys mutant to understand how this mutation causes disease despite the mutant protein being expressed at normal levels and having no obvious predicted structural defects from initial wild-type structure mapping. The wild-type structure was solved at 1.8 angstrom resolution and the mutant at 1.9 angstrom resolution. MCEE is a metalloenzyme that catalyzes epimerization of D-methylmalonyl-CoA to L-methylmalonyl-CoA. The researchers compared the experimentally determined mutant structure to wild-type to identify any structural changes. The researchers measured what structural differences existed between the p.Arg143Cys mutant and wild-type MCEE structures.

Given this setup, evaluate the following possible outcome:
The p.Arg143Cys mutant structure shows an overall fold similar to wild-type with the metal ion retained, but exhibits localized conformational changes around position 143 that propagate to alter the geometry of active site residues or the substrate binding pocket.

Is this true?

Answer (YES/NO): YES